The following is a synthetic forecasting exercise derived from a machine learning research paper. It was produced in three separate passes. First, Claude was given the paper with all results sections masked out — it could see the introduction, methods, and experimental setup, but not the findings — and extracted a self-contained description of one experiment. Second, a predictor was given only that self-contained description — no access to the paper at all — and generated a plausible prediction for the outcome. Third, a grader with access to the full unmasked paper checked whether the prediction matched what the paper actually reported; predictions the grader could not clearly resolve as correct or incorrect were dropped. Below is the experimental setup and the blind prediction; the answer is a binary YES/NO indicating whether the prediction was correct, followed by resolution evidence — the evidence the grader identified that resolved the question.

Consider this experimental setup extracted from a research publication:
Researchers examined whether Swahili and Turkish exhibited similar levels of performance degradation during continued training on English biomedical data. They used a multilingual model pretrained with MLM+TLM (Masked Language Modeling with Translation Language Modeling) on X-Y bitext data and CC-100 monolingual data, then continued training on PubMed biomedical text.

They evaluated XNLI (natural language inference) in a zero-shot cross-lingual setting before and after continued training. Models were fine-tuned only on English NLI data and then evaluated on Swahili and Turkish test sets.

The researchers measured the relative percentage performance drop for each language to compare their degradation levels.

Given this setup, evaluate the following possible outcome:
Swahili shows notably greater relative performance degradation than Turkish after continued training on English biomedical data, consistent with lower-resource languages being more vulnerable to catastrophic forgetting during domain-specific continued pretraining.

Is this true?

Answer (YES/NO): YES